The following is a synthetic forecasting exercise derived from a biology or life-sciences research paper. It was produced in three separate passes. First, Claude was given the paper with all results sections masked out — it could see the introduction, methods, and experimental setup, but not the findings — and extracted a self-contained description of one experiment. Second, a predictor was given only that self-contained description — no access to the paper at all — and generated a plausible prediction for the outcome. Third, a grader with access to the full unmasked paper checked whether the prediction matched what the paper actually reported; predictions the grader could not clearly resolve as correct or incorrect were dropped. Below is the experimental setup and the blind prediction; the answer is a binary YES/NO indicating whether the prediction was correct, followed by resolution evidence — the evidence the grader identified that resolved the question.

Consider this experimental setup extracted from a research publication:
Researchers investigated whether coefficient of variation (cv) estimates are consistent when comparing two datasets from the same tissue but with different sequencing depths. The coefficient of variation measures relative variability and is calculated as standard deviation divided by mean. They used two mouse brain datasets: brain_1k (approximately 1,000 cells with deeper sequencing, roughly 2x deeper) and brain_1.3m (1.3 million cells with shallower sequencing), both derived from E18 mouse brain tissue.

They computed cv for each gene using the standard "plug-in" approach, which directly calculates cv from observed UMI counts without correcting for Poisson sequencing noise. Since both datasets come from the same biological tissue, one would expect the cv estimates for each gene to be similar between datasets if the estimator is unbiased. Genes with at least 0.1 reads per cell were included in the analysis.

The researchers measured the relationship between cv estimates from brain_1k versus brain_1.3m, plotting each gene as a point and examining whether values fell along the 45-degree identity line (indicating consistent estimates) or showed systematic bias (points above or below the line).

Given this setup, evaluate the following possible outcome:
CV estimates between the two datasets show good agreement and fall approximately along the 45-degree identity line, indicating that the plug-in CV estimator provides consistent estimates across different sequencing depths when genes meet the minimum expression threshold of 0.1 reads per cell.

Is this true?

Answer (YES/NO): NO